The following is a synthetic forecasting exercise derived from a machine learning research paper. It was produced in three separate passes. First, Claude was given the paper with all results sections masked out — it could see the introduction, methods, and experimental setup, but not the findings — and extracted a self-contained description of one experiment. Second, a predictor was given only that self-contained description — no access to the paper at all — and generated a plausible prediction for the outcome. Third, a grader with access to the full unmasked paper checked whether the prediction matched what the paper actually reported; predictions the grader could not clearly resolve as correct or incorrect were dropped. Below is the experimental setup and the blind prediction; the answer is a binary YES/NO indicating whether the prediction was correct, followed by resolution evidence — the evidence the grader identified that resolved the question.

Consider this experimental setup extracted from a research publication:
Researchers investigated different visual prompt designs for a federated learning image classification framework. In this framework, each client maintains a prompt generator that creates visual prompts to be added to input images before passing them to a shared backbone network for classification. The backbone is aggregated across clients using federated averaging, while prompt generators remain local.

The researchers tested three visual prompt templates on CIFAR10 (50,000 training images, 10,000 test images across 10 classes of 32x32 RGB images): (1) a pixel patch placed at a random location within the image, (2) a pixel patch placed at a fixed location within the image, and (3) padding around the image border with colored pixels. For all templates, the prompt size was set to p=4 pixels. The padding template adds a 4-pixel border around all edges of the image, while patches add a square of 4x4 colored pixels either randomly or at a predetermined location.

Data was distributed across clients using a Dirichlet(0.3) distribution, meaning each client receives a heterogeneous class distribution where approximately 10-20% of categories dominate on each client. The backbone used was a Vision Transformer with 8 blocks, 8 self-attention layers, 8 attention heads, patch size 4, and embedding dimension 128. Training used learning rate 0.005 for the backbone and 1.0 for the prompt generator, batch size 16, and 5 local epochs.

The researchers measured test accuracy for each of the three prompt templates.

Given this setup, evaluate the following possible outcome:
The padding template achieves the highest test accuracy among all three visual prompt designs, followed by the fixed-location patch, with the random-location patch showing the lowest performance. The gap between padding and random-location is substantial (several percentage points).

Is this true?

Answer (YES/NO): NO